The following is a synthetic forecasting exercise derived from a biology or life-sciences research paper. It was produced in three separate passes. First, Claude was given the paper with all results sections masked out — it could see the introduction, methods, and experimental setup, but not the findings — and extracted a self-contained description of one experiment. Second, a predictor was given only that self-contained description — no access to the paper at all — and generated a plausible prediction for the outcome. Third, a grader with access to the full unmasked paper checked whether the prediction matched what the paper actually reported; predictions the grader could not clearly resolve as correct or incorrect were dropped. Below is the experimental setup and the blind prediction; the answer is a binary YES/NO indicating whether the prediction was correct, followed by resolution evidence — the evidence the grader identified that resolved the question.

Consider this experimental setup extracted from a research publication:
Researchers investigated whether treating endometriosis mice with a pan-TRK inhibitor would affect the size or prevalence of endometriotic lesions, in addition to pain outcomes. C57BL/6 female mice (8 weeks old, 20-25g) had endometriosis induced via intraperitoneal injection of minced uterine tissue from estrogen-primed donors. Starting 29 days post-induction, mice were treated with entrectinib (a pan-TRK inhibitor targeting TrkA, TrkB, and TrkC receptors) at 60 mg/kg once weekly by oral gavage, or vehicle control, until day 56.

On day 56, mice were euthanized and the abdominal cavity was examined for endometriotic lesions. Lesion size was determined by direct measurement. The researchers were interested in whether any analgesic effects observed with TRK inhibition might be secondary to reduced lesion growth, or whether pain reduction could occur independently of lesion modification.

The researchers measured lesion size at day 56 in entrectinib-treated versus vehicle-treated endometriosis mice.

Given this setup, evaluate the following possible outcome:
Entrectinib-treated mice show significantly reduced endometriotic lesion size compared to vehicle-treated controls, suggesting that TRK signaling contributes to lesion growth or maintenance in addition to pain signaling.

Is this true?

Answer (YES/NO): YES